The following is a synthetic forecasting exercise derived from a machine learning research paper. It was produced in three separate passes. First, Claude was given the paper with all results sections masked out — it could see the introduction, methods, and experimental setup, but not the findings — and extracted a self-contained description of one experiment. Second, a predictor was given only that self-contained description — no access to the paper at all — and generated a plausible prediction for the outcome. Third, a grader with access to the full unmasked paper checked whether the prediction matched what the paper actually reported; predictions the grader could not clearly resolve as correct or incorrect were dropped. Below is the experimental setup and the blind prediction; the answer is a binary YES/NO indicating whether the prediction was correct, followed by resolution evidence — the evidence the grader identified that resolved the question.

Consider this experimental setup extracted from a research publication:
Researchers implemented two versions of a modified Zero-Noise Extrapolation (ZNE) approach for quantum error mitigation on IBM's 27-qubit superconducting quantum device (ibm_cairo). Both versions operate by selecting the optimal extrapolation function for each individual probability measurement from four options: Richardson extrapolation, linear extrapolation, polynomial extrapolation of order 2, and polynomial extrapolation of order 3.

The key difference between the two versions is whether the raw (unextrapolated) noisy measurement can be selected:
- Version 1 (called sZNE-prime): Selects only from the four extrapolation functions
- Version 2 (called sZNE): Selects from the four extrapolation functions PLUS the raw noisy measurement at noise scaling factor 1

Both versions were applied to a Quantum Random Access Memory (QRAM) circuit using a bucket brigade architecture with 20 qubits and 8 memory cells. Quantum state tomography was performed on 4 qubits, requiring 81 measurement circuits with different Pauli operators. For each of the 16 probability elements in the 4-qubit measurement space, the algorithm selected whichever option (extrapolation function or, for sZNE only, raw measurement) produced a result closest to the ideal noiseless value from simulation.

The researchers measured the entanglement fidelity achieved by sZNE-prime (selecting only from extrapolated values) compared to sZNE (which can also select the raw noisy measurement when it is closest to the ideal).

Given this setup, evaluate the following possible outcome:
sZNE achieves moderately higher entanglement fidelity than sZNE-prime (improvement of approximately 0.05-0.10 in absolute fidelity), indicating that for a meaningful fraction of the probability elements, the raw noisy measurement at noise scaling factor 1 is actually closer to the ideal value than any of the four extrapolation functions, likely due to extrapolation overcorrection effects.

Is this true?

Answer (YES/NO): YES